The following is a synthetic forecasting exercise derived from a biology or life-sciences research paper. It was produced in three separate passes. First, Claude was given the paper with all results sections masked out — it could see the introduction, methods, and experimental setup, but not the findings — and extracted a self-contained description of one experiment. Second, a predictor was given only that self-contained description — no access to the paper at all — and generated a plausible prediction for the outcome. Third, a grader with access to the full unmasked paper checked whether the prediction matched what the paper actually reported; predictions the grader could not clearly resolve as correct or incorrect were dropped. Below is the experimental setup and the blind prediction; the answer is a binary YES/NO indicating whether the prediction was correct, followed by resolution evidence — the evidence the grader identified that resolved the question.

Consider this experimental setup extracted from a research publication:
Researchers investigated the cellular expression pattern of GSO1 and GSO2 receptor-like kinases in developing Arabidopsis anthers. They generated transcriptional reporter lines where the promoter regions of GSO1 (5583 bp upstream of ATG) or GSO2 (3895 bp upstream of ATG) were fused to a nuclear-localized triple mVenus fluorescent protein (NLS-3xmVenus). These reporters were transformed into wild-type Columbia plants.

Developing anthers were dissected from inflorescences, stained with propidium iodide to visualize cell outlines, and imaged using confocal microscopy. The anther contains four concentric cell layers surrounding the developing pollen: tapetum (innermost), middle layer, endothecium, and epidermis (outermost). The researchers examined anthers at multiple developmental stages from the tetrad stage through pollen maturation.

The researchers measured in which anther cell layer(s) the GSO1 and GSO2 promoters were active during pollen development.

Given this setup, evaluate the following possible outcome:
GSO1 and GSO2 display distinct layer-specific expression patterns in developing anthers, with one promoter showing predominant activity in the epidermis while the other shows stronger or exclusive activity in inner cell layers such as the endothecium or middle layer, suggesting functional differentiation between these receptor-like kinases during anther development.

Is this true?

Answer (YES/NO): NO